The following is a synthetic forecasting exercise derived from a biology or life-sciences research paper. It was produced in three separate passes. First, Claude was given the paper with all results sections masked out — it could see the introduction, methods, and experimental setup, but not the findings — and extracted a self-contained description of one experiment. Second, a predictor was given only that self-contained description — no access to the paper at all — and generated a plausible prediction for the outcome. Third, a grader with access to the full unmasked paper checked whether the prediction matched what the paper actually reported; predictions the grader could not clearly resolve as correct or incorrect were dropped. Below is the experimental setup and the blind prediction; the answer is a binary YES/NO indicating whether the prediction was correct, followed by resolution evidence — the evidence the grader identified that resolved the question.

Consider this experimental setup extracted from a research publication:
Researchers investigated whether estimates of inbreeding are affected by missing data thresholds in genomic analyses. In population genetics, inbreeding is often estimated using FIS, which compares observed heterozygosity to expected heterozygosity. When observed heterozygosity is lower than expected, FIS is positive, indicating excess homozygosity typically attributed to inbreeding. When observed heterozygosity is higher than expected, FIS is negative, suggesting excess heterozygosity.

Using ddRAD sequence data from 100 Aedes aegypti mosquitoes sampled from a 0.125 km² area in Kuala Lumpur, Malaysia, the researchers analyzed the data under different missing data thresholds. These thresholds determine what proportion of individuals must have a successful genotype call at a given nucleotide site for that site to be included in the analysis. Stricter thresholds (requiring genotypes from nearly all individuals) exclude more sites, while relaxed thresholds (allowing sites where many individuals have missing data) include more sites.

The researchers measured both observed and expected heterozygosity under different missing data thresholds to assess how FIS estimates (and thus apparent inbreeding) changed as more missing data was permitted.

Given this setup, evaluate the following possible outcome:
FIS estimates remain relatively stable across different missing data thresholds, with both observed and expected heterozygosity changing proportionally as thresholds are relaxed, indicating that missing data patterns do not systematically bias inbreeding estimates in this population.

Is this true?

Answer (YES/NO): NO